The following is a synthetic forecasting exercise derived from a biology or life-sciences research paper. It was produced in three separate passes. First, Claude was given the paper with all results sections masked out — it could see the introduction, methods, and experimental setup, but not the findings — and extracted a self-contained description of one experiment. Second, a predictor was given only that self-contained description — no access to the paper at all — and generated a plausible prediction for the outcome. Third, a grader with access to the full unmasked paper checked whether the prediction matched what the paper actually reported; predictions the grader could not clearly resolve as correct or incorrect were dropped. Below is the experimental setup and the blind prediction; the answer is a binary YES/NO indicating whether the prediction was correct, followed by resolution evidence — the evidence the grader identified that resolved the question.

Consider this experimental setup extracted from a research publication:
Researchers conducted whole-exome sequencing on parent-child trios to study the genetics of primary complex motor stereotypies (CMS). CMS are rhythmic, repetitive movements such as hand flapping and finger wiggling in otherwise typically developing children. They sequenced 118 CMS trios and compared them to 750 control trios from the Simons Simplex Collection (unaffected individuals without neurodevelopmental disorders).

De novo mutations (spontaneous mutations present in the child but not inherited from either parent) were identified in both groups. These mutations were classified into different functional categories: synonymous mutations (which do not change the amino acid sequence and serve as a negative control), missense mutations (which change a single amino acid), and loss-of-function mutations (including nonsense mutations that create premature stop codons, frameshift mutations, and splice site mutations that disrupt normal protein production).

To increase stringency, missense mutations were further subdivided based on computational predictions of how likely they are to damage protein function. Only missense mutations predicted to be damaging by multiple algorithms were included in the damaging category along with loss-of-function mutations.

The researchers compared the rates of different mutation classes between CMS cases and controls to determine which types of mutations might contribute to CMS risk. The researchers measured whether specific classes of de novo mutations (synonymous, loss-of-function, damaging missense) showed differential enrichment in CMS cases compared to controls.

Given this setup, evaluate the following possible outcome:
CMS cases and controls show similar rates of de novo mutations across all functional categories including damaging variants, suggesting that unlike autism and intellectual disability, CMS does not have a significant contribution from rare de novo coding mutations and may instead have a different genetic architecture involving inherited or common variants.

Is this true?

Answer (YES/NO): NO